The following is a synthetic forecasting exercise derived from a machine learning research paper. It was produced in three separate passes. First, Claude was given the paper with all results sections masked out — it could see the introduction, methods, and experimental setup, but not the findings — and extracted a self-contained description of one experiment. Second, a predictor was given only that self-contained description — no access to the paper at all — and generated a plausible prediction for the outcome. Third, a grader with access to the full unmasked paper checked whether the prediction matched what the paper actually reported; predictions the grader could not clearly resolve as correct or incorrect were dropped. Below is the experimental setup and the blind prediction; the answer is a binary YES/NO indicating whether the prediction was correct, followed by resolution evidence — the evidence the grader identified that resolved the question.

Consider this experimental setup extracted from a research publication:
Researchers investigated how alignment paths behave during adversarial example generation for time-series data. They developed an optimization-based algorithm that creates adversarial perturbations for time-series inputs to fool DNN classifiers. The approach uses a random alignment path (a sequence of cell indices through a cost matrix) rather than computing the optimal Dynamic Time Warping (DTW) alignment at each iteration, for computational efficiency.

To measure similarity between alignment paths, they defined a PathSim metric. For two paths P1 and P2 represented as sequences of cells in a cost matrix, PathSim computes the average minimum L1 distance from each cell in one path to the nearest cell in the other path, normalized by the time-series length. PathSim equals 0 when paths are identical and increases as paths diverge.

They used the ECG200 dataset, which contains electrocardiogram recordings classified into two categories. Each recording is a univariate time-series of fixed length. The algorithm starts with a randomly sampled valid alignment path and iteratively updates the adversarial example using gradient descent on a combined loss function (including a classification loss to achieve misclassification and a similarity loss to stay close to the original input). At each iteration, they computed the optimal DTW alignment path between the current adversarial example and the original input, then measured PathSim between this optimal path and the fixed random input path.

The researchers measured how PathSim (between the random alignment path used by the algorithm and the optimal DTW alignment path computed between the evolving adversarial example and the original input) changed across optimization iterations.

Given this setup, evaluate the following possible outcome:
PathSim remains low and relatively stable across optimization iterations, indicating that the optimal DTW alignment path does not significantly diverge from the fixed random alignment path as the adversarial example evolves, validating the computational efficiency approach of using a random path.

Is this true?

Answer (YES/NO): NO